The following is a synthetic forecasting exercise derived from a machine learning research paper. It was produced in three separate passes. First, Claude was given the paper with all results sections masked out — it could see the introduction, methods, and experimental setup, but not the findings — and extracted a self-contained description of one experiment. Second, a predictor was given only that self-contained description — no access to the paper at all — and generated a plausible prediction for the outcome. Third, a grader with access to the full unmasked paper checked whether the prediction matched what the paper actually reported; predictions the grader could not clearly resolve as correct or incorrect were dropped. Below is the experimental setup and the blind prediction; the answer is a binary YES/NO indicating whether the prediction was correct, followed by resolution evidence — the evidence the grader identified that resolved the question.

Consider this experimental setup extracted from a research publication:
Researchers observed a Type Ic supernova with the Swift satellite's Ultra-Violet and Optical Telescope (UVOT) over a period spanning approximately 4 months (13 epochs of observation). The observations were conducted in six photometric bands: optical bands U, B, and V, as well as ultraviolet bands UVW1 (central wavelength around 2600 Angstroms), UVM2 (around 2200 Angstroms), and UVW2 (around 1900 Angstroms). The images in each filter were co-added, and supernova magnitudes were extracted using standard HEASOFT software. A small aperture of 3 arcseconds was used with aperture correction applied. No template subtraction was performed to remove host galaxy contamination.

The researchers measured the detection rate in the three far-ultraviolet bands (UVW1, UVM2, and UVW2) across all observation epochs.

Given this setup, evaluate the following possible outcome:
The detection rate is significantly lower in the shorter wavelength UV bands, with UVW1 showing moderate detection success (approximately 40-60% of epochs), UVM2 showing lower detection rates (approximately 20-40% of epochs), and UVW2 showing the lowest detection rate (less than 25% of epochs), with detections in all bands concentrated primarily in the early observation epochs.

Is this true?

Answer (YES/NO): NO